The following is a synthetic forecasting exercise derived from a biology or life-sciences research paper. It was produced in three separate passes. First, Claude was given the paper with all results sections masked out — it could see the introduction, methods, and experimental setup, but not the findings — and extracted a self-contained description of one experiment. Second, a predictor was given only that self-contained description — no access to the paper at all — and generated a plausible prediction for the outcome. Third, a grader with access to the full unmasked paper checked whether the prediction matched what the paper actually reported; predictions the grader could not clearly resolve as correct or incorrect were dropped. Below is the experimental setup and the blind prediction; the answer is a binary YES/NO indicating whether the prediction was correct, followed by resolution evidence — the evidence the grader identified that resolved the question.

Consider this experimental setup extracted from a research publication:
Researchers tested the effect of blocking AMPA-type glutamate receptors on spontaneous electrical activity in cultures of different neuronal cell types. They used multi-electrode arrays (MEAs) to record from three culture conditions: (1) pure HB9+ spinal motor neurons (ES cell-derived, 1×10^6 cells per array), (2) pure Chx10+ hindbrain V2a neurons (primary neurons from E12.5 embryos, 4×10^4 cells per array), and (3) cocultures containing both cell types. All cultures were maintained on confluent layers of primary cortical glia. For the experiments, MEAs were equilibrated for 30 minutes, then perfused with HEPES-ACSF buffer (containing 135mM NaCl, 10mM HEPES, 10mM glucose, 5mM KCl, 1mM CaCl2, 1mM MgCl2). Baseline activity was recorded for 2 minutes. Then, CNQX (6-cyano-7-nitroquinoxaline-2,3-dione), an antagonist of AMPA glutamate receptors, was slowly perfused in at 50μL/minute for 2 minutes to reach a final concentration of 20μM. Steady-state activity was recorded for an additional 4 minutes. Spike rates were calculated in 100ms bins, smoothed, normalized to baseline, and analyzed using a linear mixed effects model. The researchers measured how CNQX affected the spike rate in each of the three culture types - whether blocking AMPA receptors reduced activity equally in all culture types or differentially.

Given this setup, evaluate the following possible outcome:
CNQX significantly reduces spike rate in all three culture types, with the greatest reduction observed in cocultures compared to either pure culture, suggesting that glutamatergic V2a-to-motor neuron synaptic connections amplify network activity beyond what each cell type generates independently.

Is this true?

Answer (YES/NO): NO